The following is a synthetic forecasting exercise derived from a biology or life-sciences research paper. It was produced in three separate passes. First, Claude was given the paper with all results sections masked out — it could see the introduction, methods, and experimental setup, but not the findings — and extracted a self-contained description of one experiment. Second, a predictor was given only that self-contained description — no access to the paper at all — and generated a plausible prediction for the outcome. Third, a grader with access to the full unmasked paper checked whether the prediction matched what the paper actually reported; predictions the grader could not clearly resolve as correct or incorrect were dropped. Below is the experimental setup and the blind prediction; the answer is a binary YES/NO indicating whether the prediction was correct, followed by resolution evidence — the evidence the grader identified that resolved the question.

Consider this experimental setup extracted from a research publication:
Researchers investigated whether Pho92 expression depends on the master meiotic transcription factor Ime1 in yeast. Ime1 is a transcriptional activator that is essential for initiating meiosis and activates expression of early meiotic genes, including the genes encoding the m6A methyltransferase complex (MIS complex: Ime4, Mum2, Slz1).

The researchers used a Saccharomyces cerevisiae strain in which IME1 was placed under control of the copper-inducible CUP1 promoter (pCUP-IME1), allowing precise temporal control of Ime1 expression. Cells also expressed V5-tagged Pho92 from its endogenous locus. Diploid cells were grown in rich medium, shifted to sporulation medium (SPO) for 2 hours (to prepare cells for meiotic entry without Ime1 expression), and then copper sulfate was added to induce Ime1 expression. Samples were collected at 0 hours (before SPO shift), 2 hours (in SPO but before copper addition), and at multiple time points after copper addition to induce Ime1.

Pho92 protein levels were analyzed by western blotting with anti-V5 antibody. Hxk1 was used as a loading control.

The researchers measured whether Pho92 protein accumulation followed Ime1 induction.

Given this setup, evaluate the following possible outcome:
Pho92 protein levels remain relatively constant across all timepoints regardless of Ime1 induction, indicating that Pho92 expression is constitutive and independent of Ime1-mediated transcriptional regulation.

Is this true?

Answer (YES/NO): NO